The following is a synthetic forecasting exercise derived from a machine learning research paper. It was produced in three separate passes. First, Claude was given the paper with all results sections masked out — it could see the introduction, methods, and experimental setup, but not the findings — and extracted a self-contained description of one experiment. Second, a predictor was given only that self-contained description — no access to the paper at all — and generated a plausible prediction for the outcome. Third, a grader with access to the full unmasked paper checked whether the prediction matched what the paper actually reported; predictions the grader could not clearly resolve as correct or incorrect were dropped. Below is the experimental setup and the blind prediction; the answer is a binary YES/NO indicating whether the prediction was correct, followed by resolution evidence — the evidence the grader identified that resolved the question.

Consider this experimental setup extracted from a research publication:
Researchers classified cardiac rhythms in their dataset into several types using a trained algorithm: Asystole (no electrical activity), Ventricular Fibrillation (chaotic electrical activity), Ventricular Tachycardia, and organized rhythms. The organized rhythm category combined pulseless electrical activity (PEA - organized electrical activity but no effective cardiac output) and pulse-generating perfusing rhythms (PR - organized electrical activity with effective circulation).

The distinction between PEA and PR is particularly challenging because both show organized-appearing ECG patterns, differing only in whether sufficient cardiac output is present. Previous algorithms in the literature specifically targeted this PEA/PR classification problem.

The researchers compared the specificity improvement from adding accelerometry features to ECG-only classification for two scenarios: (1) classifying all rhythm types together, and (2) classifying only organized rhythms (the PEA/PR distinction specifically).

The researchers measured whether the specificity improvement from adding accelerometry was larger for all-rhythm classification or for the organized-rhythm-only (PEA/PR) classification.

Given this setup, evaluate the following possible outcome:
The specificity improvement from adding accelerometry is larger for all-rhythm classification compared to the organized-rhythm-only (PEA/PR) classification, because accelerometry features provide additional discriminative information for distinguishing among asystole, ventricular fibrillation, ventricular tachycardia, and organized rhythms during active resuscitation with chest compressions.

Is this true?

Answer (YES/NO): NO